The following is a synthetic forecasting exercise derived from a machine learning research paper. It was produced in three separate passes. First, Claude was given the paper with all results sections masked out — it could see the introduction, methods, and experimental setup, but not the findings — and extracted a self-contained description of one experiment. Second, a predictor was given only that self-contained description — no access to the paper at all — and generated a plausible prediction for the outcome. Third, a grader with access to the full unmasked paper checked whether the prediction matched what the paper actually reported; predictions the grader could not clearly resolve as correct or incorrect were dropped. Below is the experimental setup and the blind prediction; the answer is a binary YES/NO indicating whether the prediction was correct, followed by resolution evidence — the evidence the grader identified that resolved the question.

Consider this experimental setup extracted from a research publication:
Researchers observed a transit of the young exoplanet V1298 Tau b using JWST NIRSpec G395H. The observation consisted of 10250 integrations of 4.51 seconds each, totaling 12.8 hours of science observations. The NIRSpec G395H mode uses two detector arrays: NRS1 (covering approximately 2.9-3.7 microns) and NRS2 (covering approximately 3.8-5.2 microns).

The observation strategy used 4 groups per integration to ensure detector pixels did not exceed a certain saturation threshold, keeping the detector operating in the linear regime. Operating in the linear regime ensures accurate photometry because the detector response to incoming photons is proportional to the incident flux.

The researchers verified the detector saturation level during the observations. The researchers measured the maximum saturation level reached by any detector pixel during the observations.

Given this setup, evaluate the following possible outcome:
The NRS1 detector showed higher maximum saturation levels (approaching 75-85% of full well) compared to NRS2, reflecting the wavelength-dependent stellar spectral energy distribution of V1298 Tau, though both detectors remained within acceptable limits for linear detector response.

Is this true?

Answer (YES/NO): NO